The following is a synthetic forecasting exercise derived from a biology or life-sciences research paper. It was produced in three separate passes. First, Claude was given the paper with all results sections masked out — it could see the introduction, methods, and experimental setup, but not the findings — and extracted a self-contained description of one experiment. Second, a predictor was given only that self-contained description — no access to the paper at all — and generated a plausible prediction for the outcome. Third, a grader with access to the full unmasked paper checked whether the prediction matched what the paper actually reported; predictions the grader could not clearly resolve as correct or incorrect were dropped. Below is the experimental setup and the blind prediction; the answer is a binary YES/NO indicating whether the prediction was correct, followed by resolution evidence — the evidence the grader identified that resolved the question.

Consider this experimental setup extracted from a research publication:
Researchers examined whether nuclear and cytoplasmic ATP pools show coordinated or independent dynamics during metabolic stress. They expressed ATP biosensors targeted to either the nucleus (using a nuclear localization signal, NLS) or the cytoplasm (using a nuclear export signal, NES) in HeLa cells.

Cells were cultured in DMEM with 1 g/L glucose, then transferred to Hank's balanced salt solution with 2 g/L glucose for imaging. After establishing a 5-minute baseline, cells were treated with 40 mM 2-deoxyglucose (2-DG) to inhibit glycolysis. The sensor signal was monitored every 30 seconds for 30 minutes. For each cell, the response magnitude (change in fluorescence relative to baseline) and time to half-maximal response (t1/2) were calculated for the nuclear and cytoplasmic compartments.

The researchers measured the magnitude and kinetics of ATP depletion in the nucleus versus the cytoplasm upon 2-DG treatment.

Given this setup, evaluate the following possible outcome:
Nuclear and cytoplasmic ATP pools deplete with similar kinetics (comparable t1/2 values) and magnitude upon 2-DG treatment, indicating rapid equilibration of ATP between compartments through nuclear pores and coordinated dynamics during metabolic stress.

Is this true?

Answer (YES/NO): NO